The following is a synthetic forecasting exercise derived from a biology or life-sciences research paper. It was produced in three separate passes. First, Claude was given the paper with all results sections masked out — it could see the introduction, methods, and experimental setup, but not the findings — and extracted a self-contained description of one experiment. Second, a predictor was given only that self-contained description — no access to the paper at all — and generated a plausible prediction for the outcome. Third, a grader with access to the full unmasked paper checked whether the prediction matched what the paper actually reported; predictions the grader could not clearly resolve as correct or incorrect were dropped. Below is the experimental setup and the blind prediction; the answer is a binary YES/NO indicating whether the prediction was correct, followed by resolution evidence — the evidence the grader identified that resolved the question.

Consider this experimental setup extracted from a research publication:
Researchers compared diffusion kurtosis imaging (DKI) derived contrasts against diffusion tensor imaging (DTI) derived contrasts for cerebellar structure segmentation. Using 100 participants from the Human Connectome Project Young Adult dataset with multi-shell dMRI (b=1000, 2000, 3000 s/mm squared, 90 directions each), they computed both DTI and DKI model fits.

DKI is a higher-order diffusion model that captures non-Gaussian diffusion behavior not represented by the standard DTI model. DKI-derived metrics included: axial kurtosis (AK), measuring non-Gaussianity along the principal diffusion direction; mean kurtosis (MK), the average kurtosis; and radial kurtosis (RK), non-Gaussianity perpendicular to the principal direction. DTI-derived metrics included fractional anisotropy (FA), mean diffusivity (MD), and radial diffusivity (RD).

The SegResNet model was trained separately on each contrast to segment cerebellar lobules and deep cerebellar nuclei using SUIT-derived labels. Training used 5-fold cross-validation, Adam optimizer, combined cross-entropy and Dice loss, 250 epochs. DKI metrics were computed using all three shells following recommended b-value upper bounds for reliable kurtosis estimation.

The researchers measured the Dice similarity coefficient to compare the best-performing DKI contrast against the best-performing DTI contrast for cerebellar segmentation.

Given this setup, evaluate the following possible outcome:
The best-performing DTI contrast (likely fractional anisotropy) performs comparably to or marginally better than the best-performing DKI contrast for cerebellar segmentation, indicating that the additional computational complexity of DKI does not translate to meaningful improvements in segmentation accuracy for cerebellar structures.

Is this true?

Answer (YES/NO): NO